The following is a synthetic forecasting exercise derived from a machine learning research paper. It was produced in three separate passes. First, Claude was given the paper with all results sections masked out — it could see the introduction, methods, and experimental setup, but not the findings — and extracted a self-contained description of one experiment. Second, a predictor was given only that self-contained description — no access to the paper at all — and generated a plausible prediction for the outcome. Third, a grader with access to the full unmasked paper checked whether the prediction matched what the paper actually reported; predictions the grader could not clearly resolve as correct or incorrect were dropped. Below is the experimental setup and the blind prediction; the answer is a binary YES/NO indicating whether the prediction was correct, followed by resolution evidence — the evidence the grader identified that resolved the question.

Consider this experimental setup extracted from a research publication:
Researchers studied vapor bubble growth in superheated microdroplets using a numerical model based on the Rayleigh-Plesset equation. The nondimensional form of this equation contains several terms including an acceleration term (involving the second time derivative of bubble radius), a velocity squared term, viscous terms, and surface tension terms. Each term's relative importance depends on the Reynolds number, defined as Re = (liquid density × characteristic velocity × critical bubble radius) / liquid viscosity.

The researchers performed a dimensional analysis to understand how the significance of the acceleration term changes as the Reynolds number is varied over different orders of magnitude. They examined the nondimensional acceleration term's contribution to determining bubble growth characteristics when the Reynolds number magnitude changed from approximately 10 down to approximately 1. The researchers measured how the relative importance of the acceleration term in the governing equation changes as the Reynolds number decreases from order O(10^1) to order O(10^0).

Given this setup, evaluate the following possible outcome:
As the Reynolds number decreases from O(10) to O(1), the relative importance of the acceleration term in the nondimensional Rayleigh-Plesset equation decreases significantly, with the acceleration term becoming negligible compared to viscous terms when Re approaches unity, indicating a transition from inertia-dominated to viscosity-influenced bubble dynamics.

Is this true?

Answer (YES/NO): NO